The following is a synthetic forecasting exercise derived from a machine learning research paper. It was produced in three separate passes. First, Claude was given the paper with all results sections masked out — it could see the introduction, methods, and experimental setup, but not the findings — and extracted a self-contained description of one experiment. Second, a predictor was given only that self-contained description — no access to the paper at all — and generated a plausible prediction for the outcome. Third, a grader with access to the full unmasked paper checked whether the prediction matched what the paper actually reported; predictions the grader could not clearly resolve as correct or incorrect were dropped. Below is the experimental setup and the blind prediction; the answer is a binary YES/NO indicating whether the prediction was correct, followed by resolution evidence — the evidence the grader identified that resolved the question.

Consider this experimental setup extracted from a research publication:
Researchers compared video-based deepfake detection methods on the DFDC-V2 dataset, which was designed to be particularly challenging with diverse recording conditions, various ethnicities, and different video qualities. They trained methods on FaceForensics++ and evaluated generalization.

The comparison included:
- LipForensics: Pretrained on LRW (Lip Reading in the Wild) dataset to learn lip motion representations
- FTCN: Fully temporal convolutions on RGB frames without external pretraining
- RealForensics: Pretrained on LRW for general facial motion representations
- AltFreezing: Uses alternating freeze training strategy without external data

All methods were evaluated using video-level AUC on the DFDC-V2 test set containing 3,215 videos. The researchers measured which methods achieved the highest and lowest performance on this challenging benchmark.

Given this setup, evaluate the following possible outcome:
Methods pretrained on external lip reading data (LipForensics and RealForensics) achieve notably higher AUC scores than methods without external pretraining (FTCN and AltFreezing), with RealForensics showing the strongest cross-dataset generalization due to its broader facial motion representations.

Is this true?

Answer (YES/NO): NO